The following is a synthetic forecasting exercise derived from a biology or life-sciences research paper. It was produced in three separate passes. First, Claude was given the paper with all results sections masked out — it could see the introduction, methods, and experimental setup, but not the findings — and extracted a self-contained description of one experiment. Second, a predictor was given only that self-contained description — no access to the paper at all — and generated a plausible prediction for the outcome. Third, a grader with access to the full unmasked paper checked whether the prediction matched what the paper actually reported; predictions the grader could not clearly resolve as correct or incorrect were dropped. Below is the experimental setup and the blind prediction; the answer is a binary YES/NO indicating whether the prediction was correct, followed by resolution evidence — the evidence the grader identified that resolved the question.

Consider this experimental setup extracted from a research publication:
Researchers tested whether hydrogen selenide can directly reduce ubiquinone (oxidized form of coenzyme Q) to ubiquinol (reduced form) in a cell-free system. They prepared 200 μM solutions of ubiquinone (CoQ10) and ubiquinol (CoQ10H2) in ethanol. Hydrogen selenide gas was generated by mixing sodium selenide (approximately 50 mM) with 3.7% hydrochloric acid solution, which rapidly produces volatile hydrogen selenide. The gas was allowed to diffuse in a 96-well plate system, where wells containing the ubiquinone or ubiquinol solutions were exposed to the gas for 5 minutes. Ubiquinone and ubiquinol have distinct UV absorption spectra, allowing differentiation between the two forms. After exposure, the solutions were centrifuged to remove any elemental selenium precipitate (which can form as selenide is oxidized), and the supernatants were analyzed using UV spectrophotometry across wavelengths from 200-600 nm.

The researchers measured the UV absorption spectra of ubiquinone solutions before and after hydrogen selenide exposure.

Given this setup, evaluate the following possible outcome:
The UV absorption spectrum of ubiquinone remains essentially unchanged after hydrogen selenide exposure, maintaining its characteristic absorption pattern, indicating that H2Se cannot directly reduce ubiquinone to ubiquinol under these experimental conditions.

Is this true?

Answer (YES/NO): NO